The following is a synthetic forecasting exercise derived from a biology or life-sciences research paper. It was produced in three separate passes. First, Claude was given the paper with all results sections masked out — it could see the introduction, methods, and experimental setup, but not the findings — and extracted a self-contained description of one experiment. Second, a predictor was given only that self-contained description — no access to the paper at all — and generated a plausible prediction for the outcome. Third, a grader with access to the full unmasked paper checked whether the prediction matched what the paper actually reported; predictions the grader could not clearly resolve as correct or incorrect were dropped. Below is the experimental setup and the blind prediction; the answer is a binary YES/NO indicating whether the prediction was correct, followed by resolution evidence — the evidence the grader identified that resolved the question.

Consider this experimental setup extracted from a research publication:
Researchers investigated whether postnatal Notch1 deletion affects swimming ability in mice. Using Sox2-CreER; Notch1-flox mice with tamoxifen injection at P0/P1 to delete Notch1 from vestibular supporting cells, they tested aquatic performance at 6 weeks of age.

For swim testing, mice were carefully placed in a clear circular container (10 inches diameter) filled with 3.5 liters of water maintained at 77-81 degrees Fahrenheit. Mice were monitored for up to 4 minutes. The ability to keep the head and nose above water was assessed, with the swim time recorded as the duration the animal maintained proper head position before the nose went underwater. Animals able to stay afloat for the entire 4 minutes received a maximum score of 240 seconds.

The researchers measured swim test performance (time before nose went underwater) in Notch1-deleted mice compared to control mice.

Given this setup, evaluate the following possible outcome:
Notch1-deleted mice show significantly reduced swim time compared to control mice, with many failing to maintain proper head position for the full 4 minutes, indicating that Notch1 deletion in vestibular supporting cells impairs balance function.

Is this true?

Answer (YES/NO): YES